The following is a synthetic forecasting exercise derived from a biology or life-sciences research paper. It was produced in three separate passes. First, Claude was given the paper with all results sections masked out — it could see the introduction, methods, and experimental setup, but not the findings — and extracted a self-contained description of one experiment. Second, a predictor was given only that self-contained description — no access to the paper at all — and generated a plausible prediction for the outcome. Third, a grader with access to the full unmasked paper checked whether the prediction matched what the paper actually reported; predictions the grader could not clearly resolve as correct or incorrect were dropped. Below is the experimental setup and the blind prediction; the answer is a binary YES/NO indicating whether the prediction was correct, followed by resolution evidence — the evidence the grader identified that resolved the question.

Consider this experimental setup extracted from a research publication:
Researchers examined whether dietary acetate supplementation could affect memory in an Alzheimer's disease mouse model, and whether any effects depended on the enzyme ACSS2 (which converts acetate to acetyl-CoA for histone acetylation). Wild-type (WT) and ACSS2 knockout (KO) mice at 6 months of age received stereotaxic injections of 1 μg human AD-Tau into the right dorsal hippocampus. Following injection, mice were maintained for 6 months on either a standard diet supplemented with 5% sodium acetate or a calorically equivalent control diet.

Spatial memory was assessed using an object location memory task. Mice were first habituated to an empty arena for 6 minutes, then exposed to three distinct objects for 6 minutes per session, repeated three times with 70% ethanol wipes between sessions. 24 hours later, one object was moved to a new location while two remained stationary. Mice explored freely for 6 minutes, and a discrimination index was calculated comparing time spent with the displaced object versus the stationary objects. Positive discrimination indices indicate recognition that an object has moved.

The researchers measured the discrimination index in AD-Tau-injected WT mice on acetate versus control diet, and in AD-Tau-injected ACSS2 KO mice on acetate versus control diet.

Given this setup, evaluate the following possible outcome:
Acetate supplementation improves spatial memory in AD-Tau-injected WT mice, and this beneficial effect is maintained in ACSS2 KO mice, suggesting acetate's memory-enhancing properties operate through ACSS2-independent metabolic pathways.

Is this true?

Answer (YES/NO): NO